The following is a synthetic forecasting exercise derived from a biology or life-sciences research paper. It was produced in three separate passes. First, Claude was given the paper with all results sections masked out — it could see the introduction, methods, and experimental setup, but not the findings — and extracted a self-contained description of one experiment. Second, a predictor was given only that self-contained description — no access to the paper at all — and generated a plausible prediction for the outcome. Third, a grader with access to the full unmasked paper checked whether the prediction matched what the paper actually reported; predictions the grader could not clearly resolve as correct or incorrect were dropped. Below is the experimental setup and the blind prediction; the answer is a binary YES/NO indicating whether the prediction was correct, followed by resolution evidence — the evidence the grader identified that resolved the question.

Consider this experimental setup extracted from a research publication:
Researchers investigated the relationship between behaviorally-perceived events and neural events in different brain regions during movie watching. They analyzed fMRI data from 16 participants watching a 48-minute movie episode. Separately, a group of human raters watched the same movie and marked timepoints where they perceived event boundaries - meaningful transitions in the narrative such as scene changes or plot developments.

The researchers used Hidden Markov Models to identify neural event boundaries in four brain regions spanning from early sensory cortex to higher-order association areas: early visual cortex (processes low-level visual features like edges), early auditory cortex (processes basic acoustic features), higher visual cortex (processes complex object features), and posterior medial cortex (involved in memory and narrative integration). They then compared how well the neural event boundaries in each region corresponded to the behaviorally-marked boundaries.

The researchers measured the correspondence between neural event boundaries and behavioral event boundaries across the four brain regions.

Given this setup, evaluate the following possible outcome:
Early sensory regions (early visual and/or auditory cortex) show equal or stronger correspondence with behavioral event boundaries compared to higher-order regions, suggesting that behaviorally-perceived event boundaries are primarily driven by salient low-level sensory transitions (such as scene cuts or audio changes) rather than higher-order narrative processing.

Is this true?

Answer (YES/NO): NO